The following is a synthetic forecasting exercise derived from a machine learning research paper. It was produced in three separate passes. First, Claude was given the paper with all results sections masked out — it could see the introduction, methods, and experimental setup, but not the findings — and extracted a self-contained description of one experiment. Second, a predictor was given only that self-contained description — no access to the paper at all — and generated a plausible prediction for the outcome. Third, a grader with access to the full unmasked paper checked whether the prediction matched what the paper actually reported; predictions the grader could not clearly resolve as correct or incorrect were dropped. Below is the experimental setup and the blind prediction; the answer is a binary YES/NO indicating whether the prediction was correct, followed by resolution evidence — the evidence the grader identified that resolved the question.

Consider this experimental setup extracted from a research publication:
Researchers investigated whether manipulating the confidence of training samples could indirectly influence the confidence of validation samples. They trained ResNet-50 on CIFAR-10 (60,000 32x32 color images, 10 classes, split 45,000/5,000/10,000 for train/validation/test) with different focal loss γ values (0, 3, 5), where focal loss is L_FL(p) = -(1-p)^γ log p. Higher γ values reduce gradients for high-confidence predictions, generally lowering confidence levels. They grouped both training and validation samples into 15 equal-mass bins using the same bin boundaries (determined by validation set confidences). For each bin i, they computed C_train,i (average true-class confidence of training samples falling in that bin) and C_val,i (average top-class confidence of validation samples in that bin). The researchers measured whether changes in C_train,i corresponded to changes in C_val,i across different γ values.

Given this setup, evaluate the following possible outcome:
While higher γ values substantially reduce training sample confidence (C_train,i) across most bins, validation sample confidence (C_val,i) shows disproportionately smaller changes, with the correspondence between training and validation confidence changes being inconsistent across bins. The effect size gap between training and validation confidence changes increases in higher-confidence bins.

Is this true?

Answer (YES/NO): NO